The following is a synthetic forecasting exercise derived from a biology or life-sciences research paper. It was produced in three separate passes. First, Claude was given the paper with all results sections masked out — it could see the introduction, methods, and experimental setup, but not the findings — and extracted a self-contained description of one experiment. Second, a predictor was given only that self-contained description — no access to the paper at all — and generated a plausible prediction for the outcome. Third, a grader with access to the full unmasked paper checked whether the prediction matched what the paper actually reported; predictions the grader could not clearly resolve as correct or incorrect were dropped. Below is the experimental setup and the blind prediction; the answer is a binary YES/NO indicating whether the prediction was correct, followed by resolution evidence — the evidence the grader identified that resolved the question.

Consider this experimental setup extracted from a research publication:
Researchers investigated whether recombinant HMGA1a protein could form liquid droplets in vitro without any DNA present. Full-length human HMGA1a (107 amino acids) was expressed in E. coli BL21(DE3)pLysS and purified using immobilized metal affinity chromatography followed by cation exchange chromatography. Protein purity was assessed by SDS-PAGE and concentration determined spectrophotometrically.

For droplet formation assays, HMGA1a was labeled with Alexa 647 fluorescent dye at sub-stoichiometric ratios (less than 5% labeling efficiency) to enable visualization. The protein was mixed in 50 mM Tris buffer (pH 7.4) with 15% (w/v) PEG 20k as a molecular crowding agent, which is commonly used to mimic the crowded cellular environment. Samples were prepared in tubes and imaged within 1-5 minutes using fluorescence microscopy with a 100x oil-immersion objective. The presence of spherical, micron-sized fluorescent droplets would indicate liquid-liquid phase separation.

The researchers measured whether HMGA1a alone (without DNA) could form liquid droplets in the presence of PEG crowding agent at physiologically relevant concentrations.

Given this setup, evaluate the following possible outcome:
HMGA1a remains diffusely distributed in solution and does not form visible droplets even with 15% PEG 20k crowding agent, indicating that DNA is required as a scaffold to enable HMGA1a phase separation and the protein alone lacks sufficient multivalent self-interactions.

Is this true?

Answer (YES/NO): NO